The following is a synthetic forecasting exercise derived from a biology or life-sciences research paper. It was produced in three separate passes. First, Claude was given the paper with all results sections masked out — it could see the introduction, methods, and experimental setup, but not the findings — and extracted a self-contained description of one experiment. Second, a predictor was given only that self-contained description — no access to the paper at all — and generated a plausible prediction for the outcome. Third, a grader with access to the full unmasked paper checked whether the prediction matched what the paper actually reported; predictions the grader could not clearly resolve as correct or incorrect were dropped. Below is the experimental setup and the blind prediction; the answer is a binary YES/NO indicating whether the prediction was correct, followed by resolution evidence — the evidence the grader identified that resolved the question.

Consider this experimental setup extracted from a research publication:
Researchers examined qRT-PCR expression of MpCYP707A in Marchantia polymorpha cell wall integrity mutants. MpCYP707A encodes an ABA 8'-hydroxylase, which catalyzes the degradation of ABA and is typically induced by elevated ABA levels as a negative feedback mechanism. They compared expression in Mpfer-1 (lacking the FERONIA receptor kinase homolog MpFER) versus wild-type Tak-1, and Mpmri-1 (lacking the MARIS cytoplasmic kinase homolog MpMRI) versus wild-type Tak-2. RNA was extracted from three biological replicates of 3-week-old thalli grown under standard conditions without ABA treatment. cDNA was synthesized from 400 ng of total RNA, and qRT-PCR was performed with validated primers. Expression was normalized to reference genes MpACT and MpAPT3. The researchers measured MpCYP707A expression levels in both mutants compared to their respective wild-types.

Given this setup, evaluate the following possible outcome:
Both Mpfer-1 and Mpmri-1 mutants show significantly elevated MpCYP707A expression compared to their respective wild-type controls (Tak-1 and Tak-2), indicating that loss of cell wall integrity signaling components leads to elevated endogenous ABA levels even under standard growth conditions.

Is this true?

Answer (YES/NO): NO